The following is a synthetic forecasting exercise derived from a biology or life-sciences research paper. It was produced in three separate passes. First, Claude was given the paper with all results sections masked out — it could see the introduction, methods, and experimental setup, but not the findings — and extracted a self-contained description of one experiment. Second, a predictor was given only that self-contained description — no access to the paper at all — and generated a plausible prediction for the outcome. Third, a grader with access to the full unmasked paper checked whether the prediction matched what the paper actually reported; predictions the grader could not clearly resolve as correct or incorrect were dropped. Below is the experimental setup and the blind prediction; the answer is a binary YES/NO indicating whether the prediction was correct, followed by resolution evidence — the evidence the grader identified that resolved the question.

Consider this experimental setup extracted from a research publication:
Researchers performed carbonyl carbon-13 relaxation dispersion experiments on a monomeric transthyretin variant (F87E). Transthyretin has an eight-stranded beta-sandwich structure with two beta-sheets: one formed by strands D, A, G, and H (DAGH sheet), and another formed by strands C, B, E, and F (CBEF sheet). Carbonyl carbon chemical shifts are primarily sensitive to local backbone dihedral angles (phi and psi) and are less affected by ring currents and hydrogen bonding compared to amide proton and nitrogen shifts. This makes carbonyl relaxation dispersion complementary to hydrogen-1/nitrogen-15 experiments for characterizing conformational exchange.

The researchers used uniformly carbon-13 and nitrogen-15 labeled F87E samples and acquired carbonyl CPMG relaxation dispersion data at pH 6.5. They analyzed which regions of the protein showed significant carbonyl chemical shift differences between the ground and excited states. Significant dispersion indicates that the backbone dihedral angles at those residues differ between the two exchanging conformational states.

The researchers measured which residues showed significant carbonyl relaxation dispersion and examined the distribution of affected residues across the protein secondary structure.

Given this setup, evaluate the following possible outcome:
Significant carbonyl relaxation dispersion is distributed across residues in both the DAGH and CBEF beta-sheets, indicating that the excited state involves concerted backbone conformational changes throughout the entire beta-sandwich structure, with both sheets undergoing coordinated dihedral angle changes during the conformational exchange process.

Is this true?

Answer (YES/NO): NO